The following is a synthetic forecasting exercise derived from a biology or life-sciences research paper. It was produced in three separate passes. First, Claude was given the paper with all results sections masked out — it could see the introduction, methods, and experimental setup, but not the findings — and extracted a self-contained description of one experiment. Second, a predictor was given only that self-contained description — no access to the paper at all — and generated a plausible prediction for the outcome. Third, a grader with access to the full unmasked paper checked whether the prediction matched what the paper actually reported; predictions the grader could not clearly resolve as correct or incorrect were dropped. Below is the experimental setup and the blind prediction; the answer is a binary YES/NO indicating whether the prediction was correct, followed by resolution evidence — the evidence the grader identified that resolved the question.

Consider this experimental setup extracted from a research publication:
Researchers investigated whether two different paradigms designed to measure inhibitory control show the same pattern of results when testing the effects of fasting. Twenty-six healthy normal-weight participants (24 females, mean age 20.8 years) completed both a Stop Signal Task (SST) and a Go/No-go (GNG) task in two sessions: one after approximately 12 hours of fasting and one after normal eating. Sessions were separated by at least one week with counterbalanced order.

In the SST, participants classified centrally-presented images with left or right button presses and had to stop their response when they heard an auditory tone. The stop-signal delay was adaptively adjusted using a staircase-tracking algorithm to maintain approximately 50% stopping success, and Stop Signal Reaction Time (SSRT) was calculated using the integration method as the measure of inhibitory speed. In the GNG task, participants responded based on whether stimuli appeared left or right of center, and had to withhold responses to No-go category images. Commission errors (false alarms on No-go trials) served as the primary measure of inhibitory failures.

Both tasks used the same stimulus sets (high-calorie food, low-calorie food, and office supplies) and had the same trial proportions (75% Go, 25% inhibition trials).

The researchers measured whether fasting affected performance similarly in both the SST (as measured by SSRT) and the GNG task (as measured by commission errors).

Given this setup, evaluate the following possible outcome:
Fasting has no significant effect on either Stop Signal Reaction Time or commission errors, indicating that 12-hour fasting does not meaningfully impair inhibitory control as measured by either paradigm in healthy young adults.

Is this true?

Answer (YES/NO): NO